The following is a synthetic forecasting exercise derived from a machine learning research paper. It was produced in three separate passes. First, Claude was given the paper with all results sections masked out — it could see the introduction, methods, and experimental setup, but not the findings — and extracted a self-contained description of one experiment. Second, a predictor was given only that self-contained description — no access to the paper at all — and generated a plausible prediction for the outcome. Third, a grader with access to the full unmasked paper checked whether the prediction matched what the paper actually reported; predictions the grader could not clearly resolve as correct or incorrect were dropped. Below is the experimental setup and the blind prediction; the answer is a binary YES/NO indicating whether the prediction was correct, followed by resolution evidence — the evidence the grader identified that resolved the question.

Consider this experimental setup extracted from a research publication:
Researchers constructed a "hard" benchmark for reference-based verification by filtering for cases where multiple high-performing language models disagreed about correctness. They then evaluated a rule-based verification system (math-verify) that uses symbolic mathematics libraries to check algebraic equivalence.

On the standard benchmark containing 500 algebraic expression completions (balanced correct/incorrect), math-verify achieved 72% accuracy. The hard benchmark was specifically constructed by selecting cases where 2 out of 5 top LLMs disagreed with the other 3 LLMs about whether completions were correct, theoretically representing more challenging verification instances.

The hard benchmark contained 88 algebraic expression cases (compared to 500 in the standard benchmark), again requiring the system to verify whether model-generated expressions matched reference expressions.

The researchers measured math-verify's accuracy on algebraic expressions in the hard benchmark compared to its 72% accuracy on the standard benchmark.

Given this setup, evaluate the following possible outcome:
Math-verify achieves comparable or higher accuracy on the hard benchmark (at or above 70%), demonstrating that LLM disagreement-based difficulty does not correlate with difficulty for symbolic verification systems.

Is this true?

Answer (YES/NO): YES